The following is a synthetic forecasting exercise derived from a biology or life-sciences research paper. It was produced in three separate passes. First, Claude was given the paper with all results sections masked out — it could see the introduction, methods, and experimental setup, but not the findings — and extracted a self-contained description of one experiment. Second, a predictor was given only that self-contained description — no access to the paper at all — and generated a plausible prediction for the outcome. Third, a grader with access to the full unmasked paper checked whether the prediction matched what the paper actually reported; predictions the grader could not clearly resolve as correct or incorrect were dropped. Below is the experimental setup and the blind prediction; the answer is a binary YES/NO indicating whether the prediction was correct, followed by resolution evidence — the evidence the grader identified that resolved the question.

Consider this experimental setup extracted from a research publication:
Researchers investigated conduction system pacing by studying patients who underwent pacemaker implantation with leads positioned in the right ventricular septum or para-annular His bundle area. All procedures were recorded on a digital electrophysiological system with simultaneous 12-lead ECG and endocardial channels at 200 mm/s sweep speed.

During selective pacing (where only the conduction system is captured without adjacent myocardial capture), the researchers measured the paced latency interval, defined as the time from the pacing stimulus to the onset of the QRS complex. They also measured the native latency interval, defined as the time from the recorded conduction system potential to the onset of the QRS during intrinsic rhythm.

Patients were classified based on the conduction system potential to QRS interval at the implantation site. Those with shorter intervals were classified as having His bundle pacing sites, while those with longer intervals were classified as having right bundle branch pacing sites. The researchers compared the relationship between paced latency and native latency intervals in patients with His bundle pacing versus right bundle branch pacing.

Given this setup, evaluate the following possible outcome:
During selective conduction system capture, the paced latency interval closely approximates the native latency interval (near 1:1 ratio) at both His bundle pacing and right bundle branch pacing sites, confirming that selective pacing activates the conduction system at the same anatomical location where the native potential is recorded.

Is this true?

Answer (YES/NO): NO